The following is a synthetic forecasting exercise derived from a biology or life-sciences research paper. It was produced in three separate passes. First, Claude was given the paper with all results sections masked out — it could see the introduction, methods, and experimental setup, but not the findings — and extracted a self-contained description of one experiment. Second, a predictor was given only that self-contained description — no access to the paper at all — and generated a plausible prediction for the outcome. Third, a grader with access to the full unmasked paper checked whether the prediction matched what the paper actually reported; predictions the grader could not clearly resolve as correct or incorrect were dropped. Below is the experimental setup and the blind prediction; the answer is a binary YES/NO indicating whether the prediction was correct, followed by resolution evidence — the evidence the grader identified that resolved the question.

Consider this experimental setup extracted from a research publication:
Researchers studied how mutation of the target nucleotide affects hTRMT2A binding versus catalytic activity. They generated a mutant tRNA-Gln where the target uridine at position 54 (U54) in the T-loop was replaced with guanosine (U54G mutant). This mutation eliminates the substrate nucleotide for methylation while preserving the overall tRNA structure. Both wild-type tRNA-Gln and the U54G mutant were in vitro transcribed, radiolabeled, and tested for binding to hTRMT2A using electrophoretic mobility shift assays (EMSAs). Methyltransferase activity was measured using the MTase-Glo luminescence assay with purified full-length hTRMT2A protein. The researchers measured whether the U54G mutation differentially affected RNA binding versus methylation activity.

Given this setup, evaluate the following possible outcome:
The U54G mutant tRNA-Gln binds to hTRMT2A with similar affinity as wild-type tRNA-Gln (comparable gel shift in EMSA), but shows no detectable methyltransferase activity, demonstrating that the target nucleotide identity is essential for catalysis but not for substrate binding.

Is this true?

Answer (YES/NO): NO